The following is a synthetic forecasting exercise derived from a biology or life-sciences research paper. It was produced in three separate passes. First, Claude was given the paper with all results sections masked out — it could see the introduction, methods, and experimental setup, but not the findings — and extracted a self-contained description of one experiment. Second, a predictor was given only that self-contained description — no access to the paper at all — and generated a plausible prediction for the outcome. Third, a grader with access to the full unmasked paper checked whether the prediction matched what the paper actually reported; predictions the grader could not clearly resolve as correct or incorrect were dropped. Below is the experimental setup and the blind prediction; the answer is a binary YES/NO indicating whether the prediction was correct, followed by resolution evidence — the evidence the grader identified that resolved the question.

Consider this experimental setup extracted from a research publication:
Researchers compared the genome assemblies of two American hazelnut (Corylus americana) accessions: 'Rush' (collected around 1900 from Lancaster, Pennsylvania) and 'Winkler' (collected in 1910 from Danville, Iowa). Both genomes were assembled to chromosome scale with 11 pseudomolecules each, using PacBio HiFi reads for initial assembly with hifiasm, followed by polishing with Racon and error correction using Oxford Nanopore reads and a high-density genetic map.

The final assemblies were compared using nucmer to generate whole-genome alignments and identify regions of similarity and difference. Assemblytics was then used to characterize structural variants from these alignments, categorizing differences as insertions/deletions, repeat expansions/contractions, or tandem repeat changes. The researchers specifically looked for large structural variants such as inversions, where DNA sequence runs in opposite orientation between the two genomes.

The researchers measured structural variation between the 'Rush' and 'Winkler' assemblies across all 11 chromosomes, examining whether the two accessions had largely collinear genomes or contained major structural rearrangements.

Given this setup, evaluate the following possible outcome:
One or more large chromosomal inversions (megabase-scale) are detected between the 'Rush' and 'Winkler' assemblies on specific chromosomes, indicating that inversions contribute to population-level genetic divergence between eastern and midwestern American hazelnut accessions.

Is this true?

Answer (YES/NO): NO